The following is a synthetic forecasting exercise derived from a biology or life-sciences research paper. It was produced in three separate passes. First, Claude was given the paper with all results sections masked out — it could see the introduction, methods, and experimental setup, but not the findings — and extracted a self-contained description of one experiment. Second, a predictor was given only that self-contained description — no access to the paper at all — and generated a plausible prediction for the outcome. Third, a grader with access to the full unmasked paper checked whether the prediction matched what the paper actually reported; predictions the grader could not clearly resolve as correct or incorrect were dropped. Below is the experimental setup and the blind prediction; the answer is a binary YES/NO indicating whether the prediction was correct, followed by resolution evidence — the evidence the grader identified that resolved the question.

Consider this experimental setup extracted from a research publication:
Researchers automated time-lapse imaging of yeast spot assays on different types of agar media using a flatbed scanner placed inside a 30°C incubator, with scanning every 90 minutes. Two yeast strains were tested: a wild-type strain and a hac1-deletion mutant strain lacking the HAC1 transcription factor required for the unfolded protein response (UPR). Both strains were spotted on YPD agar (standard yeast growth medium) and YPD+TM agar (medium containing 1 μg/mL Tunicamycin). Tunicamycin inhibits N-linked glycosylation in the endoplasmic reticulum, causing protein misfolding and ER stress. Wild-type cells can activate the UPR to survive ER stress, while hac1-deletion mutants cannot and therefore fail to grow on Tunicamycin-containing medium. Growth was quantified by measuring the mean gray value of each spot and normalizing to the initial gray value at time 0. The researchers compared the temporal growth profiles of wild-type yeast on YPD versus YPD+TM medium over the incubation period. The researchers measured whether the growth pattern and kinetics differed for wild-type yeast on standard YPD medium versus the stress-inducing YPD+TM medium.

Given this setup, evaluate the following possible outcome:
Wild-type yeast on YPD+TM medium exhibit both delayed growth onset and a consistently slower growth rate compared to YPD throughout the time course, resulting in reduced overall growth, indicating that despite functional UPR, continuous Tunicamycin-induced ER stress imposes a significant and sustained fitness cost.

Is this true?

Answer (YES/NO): NO